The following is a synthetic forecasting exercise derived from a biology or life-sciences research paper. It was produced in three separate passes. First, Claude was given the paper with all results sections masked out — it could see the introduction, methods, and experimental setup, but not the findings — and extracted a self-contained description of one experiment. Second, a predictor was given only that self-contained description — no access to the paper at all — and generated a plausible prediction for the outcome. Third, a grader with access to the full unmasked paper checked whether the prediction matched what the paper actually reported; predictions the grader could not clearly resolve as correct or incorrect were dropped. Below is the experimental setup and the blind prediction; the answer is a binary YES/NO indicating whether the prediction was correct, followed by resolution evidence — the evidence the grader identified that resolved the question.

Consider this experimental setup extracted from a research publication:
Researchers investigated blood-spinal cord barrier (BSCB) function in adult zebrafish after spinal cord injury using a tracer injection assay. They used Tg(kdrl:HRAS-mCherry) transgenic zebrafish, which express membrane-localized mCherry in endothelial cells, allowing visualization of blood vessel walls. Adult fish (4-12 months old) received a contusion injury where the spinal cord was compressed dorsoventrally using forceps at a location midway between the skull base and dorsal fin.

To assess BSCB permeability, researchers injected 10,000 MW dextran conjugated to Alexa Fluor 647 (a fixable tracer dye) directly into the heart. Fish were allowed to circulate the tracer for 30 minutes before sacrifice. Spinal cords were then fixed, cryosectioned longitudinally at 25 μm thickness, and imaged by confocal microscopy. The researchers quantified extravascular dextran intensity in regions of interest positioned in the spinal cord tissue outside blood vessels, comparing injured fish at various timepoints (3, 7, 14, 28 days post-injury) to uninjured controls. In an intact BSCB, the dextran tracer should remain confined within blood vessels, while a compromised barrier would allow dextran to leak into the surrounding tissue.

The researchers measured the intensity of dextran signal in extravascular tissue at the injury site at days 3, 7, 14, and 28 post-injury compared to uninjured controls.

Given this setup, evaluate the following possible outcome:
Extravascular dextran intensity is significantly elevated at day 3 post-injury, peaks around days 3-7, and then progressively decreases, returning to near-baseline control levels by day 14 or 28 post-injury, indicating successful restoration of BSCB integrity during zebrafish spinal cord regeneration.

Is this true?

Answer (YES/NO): NO